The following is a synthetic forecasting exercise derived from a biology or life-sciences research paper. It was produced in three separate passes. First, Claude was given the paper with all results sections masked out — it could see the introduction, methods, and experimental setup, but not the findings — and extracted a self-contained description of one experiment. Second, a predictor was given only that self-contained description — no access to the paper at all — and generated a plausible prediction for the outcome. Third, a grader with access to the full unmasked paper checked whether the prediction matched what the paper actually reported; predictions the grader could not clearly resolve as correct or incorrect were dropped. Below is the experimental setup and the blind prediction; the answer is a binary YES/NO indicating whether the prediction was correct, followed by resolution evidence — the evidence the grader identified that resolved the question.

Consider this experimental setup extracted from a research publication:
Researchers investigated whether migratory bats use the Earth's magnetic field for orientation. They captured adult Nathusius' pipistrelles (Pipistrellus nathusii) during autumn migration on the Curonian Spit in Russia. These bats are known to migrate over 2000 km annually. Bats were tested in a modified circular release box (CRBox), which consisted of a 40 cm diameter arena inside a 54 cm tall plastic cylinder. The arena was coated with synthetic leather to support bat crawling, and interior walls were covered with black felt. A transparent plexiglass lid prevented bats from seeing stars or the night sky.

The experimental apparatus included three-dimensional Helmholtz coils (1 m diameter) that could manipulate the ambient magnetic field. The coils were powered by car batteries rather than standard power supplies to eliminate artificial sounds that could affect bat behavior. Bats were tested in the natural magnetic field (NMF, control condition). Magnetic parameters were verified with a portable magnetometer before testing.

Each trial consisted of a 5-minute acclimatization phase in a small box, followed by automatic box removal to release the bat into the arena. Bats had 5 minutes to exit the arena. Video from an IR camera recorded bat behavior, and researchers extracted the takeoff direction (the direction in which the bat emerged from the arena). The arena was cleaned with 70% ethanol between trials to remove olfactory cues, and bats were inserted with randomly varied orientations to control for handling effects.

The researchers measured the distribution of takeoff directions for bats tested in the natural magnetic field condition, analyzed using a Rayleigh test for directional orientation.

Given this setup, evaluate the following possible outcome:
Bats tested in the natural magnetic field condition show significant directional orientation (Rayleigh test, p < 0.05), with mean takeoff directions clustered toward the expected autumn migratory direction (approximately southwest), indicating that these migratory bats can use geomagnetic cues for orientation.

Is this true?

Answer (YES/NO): NO